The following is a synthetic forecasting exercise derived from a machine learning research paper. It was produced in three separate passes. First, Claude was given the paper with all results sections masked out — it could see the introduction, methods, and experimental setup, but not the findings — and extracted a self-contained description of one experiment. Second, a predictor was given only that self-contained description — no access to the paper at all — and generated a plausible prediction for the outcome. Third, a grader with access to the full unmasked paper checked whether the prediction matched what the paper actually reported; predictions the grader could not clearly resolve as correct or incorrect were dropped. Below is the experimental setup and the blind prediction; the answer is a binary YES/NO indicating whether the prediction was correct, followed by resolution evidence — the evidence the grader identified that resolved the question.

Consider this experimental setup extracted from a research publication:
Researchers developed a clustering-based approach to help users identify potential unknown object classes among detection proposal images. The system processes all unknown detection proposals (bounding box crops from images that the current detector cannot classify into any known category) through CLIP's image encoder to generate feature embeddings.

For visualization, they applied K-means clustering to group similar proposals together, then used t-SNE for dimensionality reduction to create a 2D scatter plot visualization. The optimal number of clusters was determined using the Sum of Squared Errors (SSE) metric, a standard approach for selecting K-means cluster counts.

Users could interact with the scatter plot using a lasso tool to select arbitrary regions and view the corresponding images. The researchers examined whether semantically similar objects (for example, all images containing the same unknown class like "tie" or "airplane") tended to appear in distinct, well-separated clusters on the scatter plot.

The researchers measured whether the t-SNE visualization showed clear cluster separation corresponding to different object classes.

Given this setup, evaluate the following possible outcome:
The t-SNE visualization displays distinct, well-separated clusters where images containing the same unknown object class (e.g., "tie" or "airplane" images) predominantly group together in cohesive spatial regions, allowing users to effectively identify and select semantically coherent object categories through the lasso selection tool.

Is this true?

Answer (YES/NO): NO